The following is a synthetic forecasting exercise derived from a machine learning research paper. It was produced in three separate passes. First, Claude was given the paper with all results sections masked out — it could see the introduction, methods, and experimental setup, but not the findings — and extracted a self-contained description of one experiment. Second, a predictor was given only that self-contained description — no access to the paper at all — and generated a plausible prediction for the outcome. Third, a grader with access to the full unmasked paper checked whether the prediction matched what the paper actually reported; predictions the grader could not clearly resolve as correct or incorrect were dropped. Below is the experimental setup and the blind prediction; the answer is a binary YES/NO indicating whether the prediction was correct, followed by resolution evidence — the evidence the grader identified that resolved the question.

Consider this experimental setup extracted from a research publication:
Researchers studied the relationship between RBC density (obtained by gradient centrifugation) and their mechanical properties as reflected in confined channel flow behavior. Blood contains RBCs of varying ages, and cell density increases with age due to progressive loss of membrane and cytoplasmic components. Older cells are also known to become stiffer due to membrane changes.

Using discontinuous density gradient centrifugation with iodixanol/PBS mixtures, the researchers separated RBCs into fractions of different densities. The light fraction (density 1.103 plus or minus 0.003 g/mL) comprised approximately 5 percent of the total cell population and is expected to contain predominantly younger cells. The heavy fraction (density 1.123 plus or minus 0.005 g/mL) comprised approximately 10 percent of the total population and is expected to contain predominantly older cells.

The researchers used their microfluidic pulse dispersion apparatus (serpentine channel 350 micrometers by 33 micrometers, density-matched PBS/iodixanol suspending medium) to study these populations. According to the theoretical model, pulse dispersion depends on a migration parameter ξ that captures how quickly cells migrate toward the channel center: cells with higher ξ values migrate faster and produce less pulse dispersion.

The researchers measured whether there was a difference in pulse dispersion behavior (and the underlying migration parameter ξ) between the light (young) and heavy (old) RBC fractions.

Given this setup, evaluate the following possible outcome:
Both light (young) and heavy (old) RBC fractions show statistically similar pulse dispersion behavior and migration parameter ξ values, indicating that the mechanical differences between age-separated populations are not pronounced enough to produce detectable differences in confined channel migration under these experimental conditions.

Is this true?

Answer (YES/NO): NO